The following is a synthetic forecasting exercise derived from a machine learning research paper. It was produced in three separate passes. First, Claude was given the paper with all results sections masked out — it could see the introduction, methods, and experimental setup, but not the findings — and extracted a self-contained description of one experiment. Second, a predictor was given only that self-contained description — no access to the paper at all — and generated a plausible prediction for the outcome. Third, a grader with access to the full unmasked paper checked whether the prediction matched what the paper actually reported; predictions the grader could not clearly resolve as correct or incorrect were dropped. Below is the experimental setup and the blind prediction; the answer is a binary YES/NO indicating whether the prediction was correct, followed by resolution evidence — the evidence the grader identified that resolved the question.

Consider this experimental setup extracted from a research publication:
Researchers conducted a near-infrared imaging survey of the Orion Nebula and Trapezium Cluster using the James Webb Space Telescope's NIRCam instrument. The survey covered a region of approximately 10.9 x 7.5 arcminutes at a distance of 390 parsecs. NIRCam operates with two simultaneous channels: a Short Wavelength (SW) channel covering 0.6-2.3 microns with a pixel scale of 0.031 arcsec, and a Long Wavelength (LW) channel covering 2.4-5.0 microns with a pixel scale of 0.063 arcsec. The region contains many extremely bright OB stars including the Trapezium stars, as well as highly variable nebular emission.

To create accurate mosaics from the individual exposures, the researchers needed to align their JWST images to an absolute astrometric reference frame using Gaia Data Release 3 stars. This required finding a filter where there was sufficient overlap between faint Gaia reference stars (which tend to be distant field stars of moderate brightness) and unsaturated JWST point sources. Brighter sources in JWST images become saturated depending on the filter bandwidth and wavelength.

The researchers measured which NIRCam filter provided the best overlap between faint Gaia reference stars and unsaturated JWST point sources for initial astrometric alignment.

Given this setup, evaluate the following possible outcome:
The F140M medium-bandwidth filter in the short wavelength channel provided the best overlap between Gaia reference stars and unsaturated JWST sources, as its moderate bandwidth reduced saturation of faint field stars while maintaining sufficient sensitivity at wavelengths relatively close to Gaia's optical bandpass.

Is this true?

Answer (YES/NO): NO